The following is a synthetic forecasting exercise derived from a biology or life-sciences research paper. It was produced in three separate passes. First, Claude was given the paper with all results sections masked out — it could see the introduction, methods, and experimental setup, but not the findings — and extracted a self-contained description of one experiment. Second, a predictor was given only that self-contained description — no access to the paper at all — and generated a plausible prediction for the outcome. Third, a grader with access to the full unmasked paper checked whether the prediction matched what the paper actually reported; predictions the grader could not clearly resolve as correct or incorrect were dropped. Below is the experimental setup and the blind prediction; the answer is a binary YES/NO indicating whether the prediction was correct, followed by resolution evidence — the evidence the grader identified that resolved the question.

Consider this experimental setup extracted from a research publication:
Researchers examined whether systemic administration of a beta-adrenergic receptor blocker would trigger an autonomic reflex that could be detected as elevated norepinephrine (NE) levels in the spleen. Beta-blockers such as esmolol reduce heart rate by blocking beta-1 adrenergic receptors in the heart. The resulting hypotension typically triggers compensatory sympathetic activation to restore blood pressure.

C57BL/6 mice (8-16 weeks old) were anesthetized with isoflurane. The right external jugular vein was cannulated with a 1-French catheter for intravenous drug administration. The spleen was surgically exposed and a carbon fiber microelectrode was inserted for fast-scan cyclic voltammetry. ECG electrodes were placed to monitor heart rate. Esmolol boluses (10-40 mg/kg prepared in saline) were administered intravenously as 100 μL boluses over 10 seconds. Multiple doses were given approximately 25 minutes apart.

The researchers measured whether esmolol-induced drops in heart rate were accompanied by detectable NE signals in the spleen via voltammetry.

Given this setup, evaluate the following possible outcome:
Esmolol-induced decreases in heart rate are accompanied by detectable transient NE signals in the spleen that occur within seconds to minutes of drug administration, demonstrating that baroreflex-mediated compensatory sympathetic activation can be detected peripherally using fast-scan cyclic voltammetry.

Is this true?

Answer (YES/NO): YES